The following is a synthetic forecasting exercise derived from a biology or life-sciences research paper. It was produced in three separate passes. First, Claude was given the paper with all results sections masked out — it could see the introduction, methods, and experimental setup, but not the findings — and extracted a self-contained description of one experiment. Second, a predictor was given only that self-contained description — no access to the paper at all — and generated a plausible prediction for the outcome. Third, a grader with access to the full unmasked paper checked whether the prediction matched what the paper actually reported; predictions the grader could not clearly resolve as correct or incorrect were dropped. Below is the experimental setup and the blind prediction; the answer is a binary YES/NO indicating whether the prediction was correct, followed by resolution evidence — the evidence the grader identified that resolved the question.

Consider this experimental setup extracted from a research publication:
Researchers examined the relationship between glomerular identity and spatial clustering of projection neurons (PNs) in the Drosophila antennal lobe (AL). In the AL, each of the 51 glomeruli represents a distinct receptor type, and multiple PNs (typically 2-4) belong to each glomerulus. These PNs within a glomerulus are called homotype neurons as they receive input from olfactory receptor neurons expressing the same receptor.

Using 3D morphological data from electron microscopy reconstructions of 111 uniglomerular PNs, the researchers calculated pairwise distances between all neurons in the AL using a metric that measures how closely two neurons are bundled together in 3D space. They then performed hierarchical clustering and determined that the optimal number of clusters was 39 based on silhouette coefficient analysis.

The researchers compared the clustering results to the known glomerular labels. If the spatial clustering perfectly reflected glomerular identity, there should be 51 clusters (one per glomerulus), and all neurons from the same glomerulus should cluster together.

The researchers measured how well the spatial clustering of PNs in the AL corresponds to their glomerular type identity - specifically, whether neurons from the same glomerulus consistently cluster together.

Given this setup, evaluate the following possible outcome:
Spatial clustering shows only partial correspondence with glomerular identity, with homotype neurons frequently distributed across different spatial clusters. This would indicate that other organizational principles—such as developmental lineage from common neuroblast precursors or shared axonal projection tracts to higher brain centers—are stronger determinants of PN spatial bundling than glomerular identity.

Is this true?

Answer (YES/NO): NO